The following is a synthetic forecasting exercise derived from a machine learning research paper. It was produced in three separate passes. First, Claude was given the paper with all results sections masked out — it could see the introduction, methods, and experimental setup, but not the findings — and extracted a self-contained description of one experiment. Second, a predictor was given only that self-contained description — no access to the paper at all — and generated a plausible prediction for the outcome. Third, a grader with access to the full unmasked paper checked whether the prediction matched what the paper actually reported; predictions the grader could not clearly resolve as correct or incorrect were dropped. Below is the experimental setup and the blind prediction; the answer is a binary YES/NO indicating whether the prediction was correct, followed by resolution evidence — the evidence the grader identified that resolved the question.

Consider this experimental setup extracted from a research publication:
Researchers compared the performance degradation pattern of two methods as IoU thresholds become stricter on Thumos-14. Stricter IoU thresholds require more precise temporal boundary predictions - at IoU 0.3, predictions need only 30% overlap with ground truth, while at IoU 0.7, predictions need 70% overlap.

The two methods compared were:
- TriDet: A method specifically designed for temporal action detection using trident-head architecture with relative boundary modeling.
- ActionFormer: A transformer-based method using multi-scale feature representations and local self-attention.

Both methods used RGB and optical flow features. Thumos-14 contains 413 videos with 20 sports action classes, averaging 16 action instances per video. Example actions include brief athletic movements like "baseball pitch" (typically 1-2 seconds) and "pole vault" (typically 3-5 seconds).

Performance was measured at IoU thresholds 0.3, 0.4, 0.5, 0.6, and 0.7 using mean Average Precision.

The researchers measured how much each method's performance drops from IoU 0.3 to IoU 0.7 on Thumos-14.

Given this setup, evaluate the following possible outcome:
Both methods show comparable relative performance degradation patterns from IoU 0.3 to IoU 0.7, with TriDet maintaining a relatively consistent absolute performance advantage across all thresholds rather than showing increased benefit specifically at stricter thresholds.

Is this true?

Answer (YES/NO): NO